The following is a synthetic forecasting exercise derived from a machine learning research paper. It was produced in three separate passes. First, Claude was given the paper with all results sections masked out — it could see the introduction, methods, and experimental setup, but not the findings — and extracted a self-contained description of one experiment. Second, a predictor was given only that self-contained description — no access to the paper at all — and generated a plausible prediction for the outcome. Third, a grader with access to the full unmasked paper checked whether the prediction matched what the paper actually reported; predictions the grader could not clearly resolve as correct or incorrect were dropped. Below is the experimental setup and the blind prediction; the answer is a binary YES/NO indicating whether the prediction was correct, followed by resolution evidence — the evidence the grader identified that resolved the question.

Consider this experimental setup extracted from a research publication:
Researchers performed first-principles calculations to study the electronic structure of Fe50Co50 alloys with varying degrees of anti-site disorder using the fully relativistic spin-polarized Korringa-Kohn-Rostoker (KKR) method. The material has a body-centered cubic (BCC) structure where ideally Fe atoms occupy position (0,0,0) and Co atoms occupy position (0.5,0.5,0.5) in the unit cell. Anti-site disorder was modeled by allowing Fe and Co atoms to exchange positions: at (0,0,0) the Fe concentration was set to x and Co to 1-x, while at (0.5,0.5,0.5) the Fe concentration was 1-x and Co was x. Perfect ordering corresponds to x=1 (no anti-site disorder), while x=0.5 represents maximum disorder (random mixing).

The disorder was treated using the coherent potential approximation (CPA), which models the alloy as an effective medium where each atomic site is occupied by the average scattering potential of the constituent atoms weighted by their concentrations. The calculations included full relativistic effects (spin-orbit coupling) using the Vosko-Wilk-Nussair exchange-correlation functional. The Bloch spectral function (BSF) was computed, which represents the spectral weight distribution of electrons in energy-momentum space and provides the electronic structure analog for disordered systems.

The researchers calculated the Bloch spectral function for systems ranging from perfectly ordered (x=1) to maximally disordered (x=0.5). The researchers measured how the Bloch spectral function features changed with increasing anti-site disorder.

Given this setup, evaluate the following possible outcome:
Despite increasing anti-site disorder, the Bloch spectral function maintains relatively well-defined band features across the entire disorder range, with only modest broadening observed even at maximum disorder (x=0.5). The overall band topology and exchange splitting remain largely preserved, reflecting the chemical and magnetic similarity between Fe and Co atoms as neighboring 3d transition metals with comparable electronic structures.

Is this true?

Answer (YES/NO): NO